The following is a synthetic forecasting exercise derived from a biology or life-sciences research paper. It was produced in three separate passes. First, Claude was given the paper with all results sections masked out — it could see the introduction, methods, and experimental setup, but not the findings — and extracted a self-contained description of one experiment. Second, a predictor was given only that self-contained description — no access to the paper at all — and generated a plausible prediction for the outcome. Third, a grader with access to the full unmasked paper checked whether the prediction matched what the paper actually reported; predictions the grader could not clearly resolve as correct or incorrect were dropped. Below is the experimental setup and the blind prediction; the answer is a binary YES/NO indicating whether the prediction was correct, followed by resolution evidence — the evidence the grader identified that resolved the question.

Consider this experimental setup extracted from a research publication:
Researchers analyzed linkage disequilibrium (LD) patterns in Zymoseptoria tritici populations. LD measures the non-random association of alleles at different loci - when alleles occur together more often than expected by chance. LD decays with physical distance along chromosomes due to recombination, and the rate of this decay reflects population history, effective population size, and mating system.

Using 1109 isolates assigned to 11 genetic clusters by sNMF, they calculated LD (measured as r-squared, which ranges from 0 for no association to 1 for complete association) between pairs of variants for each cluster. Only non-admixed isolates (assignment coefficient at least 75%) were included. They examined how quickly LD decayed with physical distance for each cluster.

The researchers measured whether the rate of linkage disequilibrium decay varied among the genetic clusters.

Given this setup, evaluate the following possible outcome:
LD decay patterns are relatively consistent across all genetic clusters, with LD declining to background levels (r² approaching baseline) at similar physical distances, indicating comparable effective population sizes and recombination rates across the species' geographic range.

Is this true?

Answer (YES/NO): NO